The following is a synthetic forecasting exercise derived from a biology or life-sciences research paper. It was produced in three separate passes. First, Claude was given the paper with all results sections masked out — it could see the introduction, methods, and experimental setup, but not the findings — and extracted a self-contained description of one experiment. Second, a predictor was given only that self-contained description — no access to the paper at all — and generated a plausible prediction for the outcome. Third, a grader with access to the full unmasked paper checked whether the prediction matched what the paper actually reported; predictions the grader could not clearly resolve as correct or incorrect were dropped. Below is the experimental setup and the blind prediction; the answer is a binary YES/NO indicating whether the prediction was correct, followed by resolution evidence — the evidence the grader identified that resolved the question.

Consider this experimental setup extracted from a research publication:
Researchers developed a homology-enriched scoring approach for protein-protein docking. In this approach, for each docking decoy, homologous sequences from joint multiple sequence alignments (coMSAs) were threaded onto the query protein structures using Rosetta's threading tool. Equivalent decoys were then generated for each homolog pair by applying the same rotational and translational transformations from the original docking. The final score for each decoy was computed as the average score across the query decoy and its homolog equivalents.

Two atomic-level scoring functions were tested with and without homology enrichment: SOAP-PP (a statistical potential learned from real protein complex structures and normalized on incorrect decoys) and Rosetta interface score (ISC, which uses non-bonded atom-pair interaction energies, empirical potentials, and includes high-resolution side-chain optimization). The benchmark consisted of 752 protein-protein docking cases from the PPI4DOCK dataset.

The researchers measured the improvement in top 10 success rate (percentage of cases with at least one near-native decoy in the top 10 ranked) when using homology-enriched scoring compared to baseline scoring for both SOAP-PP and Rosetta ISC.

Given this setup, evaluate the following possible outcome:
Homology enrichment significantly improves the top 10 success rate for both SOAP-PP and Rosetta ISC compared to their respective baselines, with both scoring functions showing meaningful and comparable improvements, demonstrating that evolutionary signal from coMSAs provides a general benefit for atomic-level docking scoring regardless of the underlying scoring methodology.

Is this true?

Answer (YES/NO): NO